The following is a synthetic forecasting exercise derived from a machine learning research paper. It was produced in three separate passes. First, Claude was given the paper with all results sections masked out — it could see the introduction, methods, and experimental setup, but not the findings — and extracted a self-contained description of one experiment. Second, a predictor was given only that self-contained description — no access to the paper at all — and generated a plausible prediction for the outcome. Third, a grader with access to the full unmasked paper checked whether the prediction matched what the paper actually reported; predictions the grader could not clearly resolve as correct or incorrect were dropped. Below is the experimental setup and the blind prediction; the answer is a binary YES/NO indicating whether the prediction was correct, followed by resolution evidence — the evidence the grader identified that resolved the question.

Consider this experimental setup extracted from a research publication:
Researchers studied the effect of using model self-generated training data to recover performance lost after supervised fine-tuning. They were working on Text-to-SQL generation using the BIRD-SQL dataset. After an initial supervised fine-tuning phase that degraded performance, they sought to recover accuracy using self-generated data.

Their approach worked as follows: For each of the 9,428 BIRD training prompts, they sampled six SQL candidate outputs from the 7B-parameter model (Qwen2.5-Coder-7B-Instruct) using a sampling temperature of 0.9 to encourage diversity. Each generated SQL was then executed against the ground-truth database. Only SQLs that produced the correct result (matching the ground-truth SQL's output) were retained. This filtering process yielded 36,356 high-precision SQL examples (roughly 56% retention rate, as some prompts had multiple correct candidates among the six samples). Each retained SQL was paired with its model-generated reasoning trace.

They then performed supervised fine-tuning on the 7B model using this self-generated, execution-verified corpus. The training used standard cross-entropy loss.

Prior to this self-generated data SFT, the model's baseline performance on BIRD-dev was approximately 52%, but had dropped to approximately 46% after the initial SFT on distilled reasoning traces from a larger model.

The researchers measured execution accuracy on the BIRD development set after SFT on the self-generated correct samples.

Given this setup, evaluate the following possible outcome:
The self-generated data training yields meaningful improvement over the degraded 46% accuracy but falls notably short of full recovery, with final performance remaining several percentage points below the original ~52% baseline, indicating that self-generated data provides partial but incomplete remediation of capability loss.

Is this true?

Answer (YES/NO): NO